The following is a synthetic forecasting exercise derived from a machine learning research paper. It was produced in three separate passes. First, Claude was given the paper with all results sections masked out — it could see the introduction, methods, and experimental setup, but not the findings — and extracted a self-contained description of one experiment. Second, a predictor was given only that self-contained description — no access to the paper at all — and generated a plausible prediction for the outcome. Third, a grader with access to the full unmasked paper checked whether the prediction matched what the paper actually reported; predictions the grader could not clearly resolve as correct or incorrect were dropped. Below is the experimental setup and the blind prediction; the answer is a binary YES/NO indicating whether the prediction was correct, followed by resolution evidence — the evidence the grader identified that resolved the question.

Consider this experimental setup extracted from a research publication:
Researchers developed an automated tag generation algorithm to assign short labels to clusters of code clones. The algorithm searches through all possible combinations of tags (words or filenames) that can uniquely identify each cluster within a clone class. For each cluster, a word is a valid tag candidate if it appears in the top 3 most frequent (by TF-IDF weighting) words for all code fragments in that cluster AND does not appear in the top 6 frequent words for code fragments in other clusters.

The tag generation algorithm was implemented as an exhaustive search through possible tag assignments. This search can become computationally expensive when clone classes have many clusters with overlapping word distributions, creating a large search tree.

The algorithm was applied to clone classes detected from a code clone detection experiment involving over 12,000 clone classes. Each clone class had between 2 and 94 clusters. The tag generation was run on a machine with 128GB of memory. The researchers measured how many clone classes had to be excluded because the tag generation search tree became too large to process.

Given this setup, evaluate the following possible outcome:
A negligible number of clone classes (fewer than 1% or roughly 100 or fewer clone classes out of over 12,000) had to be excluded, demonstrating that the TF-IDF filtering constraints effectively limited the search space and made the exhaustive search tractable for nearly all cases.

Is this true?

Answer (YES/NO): YES